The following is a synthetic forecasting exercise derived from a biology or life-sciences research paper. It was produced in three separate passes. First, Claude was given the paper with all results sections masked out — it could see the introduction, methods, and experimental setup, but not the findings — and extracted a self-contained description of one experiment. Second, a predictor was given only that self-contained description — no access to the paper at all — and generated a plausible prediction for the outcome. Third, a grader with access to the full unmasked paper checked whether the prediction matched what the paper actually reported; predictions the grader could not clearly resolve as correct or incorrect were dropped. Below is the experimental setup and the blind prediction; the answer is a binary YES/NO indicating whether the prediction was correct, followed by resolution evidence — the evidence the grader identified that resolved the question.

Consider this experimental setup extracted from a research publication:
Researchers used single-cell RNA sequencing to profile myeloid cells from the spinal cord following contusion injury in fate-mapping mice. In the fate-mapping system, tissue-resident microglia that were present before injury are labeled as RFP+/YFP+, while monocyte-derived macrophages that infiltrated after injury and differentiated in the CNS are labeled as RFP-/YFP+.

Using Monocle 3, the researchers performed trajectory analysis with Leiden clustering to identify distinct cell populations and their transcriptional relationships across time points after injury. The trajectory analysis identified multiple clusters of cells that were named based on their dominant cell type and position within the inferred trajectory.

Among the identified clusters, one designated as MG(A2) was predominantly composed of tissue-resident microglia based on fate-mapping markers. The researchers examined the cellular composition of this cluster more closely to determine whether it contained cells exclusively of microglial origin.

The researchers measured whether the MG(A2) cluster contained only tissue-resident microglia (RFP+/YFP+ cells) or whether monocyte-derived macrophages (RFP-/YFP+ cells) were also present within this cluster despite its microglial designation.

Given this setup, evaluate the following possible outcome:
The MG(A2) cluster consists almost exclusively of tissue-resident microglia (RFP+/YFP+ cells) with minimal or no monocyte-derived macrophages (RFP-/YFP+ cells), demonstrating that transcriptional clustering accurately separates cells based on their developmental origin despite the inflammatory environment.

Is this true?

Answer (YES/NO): NO